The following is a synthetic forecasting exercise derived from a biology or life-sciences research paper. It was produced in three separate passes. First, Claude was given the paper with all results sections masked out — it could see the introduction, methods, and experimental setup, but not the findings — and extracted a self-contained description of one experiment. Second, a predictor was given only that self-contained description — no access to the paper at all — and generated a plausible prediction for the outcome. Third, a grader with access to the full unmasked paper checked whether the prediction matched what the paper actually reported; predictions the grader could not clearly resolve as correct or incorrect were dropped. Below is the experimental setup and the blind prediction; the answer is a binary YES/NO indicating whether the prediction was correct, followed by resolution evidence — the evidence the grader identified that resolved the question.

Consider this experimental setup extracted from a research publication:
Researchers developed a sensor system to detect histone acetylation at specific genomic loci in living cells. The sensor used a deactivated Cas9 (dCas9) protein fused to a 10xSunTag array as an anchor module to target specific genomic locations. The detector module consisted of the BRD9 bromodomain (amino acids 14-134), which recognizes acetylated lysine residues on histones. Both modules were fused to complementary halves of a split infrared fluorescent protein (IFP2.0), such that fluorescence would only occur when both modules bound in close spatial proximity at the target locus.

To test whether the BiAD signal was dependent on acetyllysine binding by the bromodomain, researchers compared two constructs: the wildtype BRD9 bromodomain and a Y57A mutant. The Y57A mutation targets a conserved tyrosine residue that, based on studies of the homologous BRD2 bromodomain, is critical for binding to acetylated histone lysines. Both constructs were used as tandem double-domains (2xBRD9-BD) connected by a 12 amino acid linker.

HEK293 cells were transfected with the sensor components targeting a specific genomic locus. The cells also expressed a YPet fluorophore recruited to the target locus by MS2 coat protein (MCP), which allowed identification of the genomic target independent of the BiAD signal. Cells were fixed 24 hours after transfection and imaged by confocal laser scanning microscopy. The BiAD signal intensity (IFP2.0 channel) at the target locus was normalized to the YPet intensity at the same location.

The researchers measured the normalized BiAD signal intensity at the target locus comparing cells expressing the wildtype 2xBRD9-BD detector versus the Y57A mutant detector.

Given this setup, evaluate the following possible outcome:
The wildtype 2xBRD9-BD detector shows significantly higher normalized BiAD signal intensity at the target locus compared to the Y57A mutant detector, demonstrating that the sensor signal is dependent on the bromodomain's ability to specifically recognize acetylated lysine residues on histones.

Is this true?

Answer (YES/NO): YES